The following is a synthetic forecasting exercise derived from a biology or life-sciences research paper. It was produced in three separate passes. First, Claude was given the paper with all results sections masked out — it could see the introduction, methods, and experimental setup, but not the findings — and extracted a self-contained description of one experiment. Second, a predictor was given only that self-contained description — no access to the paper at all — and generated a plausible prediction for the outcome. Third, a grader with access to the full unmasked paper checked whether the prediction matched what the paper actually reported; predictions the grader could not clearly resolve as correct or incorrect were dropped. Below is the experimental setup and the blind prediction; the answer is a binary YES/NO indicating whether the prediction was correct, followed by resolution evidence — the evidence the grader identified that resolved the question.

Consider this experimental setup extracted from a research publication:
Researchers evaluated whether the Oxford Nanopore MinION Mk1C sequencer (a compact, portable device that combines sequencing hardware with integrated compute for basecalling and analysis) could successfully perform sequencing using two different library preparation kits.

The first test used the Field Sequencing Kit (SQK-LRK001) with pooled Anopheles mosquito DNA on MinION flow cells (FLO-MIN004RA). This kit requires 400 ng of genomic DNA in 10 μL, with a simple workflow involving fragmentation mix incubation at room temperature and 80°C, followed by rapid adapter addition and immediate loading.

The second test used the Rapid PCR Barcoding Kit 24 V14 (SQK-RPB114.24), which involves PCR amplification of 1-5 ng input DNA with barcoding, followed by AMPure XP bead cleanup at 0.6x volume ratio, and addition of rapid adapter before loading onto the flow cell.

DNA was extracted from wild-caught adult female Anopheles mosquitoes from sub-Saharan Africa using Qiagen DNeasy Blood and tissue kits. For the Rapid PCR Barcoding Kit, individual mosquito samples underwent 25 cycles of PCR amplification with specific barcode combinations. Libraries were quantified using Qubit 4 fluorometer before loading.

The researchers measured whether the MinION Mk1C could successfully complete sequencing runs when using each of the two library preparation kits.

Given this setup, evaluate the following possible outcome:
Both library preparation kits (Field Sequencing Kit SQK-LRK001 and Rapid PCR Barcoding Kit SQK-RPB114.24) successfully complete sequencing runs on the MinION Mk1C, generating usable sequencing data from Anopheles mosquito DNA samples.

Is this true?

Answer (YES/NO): NO